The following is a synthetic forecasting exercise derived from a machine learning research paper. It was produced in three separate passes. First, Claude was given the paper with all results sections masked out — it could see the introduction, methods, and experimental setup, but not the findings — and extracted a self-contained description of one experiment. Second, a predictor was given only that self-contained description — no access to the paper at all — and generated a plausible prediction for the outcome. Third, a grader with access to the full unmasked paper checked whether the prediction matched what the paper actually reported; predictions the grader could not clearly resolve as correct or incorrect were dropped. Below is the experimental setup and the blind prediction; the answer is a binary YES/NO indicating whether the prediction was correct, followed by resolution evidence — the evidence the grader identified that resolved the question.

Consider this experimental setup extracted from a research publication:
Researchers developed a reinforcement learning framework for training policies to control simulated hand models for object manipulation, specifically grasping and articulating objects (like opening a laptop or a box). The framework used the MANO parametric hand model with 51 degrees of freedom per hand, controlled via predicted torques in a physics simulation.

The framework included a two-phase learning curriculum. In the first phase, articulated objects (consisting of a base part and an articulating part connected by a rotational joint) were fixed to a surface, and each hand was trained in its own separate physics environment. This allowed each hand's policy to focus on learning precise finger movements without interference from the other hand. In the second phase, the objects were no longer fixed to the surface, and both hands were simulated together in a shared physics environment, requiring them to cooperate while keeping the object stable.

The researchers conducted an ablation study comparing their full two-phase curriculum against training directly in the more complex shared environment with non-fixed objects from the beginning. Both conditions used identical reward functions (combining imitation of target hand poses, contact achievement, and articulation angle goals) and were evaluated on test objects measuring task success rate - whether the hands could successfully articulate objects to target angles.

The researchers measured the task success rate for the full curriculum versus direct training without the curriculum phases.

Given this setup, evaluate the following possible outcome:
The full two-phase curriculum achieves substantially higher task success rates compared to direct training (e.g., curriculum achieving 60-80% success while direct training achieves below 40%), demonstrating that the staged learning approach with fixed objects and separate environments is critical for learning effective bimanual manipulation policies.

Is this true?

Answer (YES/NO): NO